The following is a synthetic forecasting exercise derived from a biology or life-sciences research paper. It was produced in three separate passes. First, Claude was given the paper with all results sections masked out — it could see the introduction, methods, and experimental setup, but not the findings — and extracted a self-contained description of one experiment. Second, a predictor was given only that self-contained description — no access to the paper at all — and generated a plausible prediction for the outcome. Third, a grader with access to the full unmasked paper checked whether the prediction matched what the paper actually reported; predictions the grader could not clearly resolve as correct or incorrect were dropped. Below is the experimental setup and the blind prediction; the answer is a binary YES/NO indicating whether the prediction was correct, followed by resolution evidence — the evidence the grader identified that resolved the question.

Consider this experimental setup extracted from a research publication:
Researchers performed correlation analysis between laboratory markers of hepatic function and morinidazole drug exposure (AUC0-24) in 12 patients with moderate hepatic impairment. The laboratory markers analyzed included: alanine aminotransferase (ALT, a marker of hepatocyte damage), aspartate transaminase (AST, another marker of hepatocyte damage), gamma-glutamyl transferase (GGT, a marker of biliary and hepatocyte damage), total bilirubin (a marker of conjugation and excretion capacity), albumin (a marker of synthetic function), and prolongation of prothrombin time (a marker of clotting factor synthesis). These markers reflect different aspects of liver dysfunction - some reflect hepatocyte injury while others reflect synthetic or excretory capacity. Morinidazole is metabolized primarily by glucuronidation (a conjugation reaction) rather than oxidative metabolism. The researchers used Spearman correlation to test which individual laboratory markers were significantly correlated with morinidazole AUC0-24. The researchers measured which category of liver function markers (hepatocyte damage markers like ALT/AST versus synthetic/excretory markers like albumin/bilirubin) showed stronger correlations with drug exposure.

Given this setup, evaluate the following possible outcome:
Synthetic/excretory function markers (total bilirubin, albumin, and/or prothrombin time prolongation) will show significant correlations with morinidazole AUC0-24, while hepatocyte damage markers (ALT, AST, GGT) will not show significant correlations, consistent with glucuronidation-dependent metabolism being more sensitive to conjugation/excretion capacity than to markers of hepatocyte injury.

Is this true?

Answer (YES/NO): NO